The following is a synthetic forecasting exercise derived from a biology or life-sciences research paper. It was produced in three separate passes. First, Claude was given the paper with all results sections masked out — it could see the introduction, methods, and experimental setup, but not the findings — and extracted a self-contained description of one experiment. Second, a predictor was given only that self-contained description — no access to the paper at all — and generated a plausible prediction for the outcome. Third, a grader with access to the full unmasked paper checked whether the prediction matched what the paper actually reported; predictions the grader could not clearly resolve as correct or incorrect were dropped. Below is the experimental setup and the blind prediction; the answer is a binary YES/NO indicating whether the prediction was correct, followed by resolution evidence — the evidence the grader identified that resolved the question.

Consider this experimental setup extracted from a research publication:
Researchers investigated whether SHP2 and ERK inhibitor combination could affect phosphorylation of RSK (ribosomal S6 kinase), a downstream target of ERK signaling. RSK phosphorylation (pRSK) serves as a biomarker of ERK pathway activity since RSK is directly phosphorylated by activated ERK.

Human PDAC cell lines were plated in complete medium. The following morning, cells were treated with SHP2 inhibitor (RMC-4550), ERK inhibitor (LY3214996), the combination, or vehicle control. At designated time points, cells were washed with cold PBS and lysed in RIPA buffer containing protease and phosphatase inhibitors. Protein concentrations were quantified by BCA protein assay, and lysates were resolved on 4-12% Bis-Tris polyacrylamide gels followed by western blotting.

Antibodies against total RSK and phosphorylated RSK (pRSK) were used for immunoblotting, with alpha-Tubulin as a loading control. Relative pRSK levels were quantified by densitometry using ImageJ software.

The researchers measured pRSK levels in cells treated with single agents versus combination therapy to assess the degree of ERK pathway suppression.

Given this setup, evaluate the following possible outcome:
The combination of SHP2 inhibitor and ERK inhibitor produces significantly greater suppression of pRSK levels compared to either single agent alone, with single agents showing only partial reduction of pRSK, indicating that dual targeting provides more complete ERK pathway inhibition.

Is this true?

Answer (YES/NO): YES